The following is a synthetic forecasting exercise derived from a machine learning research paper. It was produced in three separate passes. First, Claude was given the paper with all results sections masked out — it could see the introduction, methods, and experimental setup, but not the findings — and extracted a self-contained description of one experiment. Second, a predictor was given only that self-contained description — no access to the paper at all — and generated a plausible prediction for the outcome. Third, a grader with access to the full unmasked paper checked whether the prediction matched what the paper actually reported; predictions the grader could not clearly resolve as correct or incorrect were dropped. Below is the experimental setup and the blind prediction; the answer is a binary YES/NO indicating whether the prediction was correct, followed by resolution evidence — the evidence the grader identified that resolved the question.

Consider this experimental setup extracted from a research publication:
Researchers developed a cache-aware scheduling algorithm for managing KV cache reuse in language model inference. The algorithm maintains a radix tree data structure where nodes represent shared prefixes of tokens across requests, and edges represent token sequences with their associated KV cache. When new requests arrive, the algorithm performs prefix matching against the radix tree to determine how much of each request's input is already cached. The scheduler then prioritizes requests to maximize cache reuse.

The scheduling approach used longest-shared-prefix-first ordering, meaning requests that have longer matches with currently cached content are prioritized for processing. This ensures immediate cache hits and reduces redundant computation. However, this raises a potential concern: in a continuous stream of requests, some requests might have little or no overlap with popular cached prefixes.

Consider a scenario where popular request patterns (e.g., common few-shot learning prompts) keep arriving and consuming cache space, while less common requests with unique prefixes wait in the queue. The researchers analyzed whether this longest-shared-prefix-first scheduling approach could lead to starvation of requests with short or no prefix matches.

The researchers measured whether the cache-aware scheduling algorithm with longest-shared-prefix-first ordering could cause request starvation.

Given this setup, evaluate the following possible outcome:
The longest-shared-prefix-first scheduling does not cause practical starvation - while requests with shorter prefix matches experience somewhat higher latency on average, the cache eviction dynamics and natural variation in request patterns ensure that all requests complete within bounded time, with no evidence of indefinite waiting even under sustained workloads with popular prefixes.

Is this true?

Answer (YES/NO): NO